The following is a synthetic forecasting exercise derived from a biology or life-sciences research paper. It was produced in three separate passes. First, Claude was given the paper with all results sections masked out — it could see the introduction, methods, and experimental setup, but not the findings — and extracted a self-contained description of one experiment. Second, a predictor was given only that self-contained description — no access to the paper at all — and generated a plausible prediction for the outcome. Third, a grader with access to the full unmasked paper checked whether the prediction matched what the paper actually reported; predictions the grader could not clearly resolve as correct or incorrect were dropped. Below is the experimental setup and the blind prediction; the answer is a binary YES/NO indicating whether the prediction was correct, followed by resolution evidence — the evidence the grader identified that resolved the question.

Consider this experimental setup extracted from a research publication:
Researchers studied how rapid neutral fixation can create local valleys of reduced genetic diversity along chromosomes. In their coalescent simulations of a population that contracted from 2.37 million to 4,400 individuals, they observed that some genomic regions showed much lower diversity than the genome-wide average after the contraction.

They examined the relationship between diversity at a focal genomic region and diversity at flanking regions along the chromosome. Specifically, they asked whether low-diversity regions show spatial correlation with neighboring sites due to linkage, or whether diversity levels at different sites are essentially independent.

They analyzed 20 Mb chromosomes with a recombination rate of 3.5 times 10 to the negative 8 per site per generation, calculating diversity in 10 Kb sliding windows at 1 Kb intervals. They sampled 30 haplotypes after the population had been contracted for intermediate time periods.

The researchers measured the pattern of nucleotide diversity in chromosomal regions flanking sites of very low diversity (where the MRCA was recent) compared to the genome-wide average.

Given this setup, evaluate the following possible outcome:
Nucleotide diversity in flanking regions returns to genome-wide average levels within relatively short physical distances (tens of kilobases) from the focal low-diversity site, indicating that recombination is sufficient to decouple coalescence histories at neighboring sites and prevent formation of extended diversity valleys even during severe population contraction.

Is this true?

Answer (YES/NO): NO